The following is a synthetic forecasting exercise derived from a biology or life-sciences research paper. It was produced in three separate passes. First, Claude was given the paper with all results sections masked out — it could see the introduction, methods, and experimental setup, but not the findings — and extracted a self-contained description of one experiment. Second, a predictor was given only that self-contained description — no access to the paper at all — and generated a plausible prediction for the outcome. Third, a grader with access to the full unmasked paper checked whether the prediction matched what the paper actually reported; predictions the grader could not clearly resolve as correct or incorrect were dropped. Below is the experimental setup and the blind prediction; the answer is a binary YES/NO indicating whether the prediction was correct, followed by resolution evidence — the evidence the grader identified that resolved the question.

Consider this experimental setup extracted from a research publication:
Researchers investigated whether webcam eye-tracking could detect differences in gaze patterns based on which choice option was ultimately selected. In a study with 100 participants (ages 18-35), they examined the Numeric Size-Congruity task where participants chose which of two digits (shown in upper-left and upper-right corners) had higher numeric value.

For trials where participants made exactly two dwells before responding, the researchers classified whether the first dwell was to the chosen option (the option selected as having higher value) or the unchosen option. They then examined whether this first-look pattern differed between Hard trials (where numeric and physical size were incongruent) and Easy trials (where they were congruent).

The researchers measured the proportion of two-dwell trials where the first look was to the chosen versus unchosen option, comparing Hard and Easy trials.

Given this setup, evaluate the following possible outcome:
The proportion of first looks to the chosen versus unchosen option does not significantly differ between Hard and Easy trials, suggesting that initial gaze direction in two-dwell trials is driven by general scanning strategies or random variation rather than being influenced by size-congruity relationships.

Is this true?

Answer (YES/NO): NO